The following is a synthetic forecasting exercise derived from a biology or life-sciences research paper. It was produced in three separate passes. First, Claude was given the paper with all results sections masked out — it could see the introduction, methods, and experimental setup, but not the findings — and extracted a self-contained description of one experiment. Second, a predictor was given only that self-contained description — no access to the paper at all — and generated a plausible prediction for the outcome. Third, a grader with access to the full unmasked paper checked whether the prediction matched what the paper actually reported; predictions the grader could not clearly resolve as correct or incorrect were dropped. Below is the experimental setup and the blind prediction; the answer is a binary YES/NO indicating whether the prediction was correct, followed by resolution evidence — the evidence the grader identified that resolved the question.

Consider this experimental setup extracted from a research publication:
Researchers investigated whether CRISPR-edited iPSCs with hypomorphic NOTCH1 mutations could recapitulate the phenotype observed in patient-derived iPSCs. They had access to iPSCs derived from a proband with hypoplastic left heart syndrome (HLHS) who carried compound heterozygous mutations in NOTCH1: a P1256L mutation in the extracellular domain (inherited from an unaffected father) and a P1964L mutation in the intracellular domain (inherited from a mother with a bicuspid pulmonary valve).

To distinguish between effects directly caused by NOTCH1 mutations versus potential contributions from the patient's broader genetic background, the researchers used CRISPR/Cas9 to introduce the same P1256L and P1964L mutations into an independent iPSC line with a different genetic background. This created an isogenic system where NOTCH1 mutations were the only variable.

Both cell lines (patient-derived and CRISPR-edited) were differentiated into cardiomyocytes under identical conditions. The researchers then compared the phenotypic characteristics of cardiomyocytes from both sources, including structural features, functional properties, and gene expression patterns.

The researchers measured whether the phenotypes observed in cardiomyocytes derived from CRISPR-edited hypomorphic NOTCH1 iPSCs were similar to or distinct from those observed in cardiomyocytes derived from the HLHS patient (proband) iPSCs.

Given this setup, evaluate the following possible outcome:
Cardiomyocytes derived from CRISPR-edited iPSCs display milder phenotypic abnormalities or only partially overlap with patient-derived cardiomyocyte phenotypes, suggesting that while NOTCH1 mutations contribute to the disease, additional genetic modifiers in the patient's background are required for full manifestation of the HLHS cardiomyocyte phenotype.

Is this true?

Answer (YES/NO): NO